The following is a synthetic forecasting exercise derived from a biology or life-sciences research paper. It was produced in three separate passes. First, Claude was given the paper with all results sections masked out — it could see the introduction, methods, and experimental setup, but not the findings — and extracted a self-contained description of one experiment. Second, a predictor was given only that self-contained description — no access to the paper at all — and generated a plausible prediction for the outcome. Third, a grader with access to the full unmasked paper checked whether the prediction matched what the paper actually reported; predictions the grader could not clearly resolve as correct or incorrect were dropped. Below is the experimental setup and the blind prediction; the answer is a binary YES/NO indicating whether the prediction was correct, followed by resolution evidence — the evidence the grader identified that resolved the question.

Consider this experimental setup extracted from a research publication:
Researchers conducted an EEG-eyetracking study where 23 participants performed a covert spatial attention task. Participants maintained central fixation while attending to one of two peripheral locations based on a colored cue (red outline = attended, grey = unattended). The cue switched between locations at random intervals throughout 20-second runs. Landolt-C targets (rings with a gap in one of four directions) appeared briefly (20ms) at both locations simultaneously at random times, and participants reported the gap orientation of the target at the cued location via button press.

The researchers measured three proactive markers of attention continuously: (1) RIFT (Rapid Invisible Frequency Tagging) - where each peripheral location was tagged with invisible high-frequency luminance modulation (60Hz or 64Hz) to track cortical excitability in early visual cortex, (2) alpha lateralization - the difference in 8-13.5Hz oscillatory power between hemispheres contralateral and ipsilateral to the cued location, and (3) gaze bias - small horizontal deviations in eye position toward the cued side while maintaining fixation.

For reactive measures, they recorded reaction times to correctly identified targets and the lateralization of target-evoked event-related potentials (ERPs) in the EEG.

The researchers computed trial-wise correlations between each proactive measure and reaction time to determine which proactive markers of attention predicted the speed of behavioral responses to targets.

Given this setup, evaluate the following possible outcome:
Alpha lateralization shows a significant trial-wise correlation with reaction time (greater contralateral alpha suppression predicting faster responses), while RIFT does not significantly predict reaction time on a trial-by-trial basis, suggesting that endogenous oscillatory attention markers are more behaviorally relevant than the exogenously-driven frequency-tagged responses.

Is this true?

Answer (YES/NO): NO